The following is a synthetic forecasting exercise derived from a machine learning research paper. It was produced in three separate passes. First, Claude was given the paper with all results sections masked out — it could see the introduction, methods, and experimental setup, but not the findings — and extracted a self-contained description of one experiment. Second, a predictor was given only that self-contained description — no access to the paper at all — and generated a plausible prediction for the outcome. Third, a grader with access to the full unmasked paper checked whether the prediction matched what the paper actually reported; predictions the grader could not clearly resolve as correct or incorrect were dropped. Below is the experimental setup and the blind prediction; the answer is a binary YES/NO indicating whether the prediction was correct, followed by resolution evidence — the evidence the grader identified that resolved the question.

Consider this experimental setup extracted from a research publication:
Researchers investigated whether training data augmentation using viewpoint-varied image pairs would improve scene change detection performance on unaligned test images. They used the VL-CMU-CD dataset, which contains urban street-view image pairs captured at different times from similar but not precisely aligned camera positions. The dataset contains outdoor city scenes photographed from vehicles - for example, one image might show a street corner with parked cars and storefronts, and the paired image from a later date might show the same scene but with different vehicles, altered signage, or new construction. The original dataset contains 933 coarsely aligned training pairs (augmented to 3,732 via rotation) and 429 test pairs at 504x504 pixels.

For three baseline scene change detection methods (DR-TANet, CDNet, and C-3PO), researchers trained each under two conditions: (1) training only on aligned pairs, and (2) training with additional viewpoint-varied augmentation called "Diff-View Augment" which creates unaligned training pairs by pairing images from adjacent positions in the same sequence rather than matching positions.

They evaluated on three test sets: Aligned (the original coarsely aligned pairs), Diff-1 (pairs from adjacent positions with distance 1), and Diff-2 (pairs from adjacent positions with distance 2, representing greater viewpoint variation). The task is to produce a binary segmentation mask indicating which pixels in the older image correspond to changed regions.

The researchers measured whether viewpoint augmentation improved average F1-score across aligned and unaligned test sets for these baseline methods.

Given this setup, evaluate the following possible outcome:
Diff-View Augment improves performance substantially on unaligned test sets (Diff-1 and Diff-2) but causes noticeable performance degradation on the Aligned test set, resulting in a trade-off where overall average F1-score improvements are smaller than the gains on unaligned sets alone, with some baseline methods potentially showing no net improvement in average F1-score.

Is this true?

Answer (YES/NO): NO